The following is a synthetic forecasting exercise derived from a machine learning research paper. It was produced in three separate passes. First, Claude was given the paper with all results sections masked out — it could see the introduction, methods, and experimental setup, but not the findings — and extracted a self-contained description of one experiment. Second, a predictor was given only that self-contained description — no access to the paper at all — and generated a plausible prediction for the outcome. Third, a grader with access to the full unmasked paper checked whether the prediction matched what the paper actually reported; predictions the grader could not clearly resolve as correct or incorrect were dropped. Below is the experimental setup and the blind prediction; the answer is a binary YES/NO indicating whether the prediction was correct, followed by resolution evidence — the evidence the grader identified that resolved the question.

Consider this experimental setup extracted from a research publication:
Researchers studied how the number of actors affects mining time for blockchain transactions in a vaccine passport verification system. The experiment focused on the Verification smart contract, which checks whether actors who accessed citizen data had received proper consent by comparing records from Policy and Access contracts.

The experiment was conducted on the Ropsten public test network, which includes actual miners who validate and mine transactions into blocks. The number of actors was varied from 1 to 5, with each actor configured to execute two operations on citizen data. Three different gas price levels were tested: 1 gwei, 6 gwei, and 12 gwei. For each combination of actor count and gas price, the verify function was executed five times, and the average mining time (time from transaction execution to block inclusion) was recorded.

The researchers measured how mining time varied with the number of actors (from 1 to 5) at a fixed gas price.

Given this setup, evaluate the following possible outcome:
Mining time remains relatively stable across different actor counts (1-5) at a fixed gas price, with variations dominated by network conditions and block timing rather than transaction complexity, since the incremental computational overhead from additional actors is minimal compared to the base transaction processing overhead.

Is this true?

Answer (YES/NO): YES